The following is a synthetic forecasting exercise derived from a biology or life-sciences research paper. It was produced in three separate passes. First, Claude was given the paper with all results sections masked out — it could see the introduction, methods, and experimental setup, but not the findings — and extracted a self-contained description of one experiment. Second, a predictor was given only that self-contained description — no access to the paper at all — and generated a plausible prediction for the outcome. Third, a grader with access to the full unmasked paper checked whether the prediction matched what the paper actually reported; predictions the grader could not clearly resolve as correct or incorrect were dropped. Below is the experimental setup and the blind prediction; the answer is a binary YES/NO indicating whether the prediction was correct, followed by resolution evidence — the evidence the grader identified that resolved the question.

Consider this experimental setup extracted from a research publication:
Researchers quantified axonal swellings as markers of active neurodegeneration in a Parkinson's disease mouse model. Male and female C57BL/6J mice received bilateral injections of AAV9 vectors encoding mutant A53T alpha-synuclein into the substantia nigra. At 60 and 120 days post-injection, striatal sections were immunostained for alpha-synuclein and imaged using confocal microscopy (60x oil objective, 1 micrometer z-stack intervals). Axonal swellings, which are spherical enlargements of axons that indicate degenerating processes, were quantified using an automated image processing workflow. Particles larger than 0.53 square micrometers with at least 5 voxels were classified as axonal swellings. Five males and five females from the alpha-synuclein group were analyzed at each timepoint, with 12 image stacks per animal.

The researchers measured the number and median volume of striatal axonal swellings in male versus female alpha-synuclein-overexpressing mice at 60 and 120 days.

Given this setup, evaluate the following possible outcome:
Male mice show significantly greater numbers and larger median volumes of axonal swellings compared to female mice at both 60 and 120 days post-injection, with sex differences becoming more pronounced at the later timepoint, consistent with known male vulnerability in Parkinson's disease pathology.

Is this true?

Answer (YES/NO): NO